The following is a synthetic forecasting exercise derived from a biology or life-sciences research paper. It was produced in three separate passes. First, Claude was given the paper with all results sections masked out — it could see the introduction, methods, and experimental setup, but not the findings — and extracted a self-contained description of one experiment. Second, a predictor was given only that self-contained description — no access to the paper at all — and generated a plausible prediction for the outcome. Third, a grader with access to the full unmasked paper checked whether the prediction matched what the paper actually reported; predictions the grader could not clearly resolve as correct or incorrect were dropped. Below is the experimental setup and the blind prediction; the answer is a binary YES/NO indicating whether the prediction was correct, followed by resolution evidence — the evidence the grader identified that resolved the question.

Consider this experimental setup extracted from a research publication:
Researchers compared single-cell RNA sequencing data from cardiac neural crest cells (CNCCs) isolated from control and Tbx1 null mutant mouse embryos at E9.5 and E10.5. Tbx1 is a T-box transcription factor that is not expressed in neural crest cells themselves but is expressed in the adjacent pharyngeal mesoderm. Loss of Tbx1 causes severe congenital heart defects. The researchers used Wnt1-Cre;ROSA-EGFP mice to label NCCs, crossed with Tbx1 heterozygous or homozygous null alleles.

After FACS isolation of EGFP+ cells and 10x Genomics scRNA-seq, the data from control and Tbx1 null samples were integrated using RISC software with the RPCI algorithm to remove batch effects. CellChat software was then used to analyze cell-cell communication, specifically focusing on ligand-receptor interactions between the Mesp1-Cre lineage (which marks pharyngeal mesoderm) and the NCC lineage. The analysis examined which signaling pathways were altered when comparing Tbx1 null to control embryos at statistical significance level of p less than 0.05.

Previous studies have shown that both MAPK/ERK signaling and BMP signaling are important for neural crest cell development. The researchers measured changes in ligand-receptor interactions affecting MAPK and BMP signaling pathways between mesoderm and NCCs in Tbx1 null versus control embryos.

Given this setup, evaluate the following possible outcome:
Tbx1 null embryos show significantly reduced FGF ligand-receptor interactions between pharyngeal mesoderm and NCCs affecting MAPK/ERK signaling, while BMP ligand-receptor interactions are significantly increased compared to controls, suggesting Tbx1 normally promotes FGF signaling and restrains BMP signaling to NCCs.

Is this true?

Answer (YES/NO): YES